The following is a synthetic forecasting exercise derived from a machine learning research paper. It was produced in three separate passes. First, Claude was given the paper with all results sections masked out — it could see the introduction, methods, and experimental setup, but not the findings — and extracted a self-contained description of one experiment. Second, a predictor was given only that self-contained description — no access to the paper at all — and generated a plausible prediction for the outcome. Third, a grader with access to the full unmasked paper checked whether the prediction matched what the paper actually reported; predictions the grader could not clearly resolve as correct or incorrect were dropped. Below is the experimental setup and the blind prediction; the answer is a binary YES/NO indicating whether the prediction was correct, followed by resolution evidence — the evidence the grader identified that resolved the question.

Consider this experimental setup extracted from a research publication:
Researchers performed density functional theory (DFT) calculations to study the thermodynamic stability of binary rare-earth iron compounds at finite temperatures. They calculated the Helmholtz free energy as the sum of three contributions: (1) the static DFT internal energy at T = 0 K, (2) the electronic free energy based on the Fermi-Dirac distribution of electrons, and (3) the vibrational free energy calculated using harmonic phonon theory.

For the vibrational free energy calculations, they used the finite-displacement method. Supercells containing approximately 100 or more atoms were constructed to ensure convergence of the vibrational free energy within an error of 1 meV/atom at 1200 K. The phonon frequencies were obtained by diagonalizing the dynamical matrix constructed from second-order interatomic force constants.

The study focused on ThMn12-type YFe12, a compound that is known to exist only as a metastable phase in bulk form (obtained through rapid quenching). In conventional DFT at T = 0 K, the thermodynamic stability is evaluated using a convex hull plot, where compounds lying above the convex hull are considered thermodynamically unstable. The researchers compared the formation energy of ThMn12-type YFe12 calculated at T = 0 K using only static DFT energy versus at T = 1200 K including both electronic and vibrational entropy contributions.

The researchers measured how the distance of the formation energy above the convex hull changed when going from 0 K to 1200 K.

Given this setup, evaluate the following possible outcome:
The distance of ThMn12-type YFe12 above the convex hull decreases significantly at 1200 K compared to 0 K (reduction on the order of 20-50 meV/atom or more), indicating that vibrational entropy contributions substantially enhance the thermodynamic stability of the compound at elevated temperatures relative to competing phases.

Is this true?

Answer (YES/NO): NO